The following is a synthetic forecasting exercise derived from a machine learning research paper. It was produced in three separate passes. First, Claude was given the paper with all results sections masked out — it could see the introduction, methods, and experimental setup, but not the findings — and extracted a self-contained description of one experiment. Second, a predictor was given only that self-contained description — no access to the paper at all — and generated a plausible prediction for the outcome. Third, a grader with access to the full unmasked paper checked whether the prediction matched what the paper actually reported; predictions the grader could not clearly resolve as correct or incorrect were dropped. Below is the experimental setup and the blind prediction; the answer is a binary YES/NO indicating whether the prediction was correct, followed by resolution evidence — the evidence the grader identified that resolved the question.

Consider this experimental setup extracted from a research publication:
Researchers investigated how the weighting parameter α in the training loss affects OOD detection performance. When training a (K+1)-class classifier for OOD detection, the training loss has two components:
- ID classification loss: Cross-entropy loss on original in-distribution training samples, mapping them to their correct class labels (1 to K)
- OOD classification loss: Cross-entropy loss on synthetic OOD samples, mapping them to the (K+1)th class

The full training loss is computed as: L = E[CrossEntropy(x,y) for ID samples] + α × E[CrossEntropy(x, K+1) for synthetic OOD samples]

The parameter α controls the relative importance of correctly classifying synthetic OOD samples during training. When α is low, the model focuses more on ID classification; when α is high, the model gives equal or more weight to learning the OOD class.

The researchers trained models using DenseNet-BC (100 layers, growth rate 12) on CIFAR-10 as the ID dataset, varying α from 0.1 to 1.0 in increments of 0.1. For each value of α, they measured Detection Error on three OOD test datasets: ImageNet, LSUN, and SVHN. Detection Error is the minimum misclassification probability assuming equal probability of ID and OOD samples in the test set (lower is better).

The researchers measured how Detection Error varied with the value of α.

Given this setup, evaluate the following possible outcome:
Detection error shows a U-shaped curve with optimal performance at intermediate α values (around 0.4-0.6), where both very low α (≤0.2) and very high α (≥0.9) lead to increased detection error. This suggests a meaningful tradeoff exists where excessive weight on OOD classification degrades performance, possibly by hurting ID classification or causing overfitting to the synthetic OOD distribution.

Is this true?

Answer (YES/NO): NO